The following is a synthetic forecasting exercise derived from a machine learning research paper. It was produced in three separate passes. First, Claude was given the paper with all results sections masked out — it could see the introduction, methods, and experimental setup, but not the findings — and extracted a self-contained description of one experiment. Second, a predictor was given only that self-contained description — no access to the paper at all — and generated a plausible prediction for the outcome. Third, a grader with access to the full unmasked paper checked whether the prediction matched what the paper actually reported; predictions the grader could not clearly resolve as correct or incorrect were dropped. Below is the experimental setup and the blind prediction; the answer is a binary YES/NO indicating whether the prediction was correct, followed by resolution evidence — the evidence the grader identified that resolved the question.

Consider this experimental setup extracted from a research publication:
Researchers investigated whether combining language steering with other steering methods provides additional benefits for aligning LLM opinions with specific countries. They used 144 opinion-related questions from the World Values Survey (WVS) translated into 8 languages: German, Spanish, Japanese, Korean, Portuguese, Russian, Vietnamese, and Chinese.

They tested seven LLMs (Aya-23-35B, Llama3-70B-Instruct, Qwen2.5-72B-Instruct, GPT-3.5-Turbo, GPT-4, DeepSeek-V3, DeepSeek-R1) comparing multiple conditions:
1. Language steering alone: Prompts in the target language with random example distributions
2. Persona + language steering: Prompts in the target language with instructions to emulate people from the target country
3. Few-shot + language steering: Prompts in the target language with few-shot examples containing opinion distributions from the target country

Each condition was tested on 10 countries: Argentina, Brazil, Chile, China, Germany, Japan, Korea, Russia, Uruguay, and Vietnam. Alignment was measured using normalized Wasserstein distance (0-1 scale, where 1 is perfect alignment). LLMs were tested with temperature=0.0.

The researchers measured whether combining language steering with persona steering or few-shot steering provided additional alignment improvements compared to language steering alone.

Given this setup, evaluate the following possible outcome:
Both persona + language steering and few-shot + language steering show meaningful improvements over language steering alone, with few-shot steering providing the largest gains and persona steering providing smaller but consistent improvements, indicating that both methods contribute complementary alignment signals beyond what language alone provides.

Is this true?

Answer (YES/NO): YES